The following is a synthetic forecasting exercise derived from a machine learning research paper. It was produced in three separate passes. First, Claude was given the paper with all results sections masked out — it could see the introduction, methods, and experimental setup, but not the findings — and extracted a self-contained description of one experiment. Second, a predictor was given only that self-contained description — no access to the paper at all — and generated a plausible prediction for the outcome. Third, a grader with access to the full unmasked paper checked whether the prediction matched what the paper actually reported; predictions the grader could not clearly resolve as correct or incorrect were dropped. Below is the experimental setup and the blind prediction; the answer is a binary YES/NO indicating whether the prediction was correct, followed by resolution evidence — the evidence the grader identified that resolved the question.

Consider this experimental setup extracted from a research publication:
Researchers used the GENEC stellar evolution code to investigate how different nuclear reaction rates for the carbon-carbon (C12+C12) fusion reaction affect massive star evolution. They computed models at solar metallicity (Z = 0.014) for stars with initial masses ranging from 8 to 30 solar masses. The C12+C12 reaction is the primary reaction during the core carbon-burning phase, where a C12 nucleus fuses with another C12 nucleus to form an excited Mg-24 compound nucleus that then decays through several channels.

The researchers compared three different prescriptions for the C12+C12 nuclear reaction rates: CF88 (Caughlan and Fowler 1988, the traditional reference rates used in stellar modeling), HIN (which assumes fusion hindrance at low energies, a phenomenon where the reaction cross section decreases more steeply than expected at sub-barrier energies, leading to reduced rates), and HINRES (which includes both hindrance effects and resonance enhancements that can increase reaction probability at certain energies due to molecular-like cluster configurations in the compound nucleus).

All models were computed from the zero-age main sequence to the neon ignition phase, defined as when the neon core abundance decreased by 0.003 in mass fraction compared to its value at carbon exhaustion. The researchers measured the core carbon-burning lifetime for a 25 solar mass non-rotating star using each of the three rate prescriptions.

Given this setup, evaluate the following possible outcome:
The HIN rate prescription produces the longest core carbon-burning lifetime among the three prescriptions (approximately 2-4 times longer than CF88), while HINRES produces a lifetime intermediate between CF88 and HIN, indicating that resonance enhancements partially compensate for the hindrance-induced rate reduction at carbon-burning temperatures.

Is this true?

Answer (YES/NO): NO